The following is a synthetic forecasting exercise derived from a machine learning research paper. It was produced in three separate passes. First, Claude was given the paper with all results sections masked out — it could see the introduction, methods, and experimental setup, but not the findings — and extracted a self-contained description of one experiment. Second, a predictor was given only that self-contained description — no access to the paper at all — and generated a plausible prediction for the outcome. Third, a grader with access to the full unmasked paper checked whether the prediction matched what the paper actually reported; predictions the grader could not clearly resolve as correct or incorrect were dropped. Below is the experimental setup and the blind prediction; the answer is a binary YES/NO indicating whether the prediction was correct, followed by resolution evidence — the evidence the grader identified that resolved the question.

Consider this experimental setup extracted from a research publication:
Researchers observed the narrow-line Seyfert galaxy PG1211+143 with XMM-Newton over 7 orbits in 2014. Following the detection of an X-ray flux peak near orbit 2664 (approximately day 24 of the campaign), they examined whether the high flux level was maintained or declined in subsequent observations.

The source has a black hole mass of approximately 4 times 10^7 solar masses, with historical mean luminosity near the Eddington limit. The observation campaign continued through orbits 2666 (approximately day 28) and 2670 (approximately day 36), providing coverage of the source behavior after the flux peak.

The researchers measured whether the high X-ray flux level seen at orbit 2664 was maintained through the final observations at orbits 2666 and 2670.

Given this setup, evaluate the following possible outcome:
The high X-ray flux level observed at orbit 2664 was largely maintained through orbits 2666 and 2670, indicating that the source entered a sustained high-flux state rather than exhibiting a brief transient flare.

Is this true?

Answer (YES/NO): NO